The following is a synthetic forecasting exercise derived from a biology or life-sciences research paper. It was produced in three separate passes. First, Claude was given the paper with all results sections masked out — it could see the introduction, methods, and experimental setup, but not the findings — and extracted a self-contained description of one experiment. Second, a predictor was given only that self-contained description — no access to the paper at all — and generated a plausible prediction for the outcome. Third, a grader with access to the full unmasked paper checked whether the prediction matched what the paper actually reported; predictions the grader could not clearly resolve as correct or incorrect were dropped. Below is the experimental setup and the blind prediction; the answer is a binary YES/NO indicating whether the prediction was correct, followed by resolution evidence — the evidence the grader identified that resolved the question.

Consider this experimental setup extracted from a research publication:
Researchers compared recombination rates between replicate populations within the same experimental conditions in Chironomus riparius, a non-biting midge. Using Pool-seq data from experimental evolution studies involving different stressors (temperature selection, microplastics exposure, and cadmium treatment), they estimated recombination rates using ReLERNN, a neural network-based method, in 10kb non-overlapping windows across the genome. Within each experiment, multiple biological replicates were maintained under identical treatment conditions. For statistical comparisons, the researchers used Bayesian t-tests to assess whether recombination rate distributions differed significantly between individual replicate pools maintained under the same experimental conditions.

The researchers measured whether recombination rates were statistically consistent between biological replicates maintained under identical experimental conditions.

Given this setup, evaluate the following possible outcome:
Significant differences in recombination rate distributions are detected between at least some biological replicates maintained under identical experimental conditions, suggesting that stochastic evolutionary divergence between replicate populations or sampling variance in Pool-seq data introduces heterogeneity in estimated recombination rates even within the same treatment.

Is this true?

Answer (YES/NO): YES